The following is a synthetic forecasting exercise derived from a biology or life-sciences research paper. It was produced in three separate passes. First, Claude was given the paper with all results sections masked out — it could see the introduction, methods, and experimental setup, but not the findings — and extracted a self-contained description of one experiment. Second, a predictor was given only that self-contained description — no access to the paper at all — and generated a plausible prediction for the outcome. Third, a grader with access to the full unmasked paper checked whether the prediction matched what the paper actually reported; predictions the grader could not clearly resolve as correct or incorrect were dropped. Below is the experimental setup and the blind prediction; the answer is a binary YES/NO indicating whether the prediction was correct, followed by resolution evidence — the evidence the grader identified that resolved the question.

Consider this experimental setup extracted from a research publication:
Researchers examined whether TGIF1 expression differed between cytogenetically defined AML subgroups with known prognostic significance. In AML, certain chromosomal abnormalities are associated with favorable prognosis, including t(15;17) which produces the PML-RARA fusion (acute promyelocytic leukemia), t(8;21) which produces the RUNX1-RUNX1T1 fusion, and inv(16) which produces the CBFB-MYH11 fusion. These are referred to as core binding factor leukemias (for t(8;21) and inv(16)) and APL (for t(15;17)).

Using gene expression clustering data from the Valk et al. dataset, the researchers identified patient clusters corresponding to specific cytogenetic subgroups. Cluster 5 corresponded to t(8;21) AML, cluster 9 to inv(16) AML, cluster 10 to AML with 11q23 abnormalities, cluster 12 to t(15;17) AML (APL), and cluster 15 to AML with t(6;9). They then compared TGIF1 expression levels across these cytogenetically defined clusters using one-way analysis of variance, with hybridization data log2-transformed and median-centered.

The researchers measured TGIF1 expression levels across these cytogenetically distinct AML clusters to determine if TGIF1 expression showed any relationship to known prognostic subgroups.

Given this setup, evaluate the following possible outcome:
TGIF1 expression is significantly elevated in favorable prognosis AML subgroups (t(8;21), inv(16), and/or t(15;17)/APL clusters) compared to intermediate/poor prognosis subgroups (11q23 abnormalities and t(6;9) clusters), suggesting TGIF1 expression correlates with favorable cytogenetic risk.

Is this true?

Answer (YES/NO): NO